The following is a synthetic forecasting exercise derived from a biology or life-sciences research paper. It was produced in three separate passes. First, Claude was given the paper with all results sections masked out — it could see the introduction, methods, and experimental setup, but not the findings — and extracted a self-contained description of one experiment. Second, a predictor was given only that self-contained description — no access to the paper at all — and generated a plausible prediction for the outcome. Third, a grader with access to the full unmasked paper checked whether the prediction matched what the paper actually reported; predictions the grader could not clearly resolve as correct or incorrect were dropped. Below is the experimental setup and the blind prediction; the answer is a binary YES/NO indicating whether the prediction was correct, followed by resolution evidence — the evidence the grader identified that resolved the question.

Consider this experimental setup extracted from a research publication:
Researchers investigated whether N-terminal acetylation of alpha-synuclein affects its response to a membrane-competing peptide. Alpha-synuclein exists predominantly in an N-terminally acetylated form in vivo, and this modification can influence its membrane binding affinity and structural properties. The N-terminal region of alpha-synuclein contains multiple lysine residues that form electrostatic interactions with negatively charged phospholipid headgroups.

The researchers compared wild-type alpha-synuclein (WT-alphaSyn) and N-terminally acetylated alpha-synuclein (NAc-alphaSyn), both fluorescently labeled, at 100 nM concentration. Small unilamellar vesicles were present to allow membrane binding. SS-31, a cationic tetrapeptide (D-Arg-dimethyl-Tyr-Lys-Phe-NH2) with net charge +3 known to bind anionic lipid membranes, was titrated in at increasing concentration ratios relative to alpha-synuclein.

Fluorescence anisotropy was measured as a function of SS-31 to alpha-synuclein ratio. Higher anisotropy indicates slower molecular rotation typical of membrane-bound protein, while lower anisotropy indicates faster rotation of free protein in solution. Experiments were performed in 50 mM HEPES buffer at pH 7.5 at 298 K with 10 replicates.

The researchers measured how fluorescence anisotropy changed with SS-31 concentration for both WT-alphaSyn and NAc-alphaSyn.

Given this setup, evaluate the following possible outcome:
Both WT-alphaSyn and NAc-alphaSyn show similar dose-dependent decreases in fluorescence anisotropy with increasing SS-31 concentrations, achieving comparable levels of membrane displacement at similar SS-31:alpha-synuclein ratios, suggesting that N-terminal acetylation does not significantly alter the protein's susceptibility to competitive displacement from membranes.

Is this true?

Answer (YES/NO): NO